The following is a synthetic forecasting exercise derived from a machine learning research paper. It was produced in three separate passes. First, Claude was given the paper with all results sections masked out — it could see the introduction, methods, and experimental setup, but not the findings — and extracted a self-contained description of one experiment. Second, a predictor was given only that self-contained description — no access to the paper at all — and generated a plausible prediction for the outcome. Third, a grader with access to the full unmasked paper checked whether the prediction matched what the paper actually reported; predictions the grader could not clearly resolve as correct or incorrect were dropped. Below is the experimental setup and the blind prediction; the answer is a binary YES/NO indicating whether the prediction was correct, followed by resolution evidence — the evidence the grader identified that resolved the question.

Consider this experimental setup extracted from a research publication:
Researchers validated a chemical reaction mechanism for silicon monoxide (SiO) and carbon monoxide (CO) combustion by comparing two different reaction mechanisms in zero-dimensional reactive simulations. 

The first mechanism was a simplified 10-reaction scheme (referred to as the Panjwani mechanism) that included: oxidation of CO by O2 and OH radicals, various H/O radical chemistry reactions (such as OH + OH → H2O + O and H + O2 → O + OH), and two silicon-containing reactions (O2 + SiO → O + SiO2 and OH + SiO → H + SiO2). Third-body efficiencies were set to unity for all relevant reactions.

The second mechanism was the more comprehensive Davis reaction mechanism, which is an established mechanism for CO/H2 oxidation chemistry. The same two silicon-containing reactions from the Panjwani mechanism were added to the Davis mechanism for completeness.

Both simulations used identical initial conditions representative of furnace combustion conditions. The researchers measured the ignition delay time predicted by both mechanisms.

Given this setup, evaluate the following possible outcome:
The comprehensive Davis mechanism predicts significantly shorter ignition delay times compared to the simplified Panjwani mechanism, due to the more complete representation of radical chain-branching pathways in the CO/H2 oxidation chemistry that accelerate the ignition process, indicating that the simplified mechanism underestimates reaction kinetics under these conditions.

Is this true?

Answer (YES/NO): NO